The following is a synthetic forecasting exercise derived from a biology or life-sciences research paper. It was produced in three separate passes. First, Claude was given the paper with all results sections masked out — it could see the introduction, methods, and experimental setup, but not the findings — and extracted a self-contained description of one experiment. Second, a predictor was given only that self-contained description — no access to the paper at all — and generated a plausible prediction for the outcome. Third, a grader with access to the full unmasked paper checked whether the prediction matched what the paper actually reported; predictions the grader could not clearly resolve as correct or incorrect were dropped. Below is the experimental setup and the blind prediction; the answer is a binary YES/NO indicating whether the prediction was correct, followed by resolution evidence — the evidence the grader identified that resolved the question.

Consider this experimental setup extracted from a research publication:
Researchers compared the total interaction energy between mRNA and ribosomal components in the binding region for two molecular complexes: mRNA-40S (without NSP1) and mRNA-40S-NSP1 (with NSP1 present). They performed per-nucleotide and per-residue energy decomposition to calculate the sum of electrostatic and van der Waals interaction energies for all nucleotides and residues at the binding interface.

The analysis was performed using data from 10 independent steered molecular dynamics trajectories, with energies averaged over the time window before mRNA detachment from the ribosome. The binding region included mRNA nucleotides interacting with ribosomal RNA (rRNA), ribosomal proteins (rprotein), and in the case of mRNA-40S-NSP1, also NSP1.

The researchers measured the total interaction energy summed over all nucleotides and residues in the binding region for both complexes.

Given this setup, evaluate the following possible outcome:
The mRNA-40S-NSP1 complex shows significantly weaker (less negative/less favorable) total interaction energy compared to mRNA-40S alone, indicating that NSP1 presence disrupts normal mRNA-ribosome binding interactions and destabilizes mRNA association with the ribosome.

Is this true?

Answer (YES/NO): NO